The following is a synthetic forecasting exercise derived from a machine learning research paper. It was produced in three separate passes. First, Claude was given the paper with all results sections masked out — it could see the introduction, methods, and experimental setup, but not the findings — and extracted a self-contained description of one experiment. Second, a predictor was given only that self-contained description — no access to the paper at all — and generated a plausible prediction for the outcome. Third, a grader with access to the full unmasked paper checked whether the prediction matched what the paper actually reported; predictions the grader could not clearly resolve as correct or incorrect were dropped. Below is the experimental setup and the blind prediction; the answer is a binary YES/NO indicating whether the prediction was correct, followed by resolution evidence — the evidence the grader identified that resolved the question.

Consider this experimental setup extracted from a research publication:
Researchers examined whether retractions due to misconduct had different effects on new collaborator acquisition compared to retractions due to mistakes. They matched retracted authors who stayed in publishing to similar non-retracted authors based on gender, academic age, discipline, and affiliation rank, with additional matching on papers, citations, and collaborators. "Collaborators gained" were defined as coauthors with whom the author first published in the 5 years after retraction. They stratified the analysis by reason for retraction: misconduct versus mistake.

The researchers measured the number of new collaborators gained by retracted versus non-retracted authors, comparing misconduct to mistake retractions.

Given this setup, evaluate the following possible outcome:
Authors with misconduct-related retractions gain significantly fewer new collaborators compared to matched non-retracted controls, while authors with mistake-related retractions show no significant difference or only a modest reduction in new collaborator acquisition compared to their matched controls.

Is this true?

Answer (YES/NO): NO